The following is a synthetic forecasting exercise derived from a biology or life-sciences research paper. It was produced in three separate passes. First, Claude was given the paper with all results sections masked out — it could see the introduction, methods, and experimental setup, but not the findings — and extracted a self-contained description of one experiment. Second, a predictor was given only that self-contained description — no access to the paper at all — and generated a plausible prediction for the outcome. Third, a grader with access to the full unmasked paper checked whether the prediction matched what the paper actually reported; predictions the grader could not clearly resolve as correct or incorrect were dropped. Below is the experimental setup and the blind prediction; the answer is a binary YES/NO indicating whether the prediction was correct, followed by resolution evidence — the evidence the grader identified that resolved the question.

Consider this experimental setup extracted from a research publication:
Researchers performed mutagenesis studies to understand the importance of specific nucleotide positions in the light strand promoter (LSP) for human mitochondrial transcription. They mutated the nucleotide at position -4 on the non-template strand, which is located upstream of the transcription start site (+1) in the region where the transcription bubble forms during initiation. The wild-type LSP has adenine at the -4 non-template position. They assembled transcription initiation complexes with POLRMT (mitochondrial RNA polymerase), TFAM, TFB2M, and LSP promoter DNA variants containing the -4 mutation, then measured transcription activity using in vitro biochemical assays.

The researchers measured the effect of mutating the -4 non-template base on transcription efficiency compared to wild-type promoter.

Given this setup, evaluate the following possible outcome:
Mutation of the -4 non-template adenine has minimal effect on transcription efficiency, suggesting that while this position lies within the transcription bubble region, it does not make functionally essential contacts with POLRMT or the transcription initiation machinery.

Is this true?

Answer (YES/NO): NO